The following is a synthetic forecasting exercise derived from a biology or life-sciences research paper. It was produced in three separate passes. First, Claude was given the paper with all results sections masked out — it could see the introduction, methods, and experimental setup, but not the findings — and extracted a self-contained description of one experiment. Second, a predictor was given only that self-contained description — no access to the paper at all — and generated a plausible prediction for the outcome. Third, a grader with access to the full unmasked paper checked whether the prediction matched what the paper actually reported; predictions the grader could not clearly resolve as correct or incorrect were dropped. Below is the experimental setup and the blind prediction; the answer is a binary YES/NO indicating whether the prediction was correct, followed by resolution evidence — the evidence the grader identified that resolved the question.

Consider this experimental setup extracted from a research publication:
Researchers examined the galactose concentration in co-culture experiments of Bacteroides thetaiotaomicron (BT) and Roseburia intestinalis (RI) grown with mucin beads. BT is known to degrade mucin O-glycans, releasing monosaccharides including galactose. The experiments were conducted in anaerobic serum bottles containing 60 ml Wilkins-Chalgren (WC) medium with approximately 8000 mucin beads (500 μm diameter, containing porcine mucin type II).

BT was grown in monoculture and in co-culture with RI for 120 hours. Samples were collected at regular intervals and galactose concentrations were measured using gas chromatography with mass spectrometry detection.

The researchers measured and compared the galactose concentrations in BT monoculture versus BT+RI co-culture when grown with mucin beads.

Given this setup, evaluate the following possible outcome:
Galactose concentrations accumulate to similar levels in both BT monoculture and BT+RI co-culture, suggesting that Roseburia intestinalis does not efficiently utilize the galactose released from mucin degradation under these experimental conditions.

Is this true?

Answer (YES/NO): NO